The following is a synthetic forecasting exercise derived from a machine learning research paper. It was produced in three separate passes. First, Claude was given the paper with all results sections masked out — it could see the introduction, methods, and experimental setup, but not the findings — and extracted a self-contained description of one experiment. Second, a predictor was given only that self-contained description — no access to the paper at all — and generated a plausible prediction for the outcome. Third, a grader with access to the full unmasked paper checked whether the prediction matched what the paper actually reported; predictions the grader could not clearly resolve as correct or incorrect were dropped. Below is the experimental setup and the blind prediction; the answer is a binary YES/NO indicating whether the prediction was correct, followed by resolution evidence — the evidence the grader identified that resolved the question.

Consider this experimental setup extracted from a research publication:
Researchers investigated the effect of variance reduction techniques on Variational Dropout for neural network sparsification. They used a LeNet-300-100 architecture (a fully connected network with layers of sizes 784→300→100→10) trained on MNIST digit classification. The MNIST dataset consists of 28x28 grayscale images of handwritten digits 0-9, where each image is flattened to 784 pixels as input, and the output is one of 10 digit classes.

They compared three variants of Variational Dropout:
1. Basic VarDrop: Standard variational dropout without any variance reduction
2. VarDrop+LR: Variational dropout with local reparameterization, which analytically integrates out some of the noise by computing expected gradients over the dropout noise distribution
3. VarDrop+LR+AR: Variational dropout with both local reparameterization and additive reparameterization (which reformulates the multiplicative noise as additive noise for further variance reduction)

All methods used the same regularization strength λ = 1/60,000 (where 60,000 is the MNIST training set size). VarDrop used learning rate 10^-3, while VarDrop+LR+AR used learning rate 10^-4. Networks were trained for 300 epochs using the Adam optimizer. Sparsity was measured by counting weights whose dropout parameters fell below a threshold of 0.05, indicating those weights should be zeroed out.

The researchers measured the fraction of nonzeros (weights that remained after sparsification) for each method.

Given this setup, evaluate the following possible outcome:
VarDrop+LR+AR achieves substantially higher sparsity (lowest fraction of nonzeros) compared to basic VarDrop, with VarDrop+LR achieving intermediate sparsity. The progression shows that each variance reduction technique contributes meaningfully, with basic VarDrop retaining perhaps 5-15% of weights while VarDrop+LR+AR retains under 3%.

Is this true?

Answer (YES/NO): NO